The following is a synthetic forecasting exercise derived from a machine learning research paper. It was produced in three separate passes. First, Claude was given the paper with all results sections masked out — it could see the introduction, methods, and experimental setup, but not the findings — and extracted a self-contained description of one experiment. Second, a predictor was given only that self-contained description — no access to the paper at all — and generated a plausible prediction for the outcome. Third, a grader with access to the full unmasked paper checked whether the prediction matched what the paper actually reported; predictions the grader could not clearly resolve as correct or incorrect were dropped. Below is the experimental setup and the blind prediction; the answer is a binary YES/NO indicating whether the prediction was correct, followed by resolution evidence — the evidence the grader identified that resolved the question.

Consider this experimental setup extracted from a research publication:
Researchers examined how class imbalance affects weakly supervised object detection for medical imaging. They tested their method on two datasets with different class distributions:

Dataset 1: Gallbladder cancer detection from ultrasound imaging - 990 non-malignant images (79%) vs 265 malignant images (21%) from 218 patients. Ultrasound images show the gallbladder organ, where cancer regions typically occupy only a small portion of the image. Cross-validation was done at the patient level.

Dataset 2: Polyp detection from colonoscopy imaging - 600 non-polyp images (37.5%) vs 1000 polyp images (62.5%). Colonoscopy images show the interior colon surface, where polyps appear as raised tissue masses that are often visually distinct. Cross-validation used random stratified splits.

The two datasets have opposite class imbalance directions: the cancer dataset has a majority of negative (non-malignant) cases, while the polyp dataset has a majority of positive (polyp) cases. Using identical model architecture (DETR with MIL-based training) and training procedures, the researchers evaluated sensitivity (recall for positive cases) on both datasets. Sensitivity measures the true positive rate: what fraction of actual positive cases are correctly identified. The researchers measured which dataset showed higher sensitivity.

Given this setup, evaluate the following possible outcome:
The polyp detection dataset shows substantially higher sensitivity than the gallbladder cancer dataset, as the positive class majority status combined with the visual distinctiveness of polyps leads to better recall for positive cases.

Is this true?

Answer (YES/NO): YES